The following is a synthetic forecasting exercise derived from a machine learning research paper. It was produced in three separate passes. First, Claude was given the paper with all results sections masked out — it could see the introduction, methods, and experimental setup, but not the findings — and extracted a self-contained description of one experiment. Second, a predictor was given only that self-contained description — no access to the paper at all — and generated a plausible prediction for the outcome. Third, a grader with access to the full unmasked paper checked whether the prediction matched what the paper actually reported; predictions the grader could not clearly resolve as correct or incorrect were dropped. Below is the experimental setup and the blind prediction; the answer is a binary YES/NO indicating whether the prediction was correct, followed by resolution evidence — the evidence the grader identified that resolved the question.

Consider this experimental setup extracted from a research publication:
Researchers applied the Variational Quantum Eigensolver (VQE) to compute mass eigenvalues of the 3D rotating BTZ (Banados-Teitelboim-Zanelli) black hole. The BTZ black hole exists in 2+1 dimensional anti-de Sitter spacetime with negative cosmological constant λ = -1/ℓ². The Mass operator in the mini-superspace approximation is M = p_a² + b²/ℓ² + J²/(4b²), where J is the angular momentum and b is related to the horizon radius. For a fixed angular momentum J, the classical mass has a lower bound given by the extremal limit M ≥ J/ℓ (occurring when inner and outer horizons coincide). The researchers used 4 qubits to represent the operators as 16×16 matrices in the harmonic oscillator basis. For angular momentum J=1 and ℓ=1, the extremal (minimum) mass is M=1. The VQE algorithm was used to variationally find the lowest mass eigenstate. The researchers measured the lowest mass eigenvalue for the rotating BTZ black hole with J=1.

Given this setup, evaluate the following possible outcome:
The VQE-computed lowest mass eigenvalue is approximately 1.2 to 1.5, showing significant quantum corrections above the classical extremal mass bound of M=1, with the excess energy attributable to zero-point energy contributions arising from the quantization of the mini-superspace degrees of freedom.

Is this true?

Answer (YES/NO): NO